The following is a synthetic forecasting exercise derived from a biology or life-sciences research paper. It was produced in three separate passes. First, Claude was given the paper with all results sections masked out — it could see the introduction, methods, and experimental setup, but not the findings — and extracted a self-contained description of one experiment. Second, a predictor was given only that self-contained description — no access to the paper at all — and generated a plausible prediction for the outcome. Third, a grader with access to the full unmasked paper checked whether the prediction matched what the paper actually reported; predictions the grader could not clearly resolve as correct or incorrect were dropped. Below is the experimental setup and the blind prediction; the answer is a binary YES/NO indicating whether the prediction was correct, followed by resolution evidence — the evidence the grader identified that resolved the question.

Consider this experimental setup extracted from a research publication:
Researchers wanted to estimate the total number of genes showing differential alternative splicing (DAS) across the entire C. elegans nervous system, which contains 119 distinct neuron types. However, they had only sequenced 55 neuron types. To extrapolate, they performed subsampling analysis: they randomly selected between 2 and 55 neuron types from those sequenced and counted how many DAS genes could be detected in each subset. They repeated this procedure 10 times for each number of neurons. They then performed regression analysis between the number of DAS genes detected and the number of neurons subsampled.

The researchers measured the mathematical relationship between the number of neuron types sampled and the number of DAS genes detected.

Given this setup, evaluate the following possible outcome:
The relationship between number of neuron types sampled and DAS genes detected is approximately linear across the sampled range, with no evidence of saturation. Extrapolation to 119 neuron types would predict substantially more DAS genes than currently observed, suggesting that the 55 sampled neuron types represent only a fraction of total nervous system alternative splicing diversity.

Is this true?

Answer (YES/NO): NO